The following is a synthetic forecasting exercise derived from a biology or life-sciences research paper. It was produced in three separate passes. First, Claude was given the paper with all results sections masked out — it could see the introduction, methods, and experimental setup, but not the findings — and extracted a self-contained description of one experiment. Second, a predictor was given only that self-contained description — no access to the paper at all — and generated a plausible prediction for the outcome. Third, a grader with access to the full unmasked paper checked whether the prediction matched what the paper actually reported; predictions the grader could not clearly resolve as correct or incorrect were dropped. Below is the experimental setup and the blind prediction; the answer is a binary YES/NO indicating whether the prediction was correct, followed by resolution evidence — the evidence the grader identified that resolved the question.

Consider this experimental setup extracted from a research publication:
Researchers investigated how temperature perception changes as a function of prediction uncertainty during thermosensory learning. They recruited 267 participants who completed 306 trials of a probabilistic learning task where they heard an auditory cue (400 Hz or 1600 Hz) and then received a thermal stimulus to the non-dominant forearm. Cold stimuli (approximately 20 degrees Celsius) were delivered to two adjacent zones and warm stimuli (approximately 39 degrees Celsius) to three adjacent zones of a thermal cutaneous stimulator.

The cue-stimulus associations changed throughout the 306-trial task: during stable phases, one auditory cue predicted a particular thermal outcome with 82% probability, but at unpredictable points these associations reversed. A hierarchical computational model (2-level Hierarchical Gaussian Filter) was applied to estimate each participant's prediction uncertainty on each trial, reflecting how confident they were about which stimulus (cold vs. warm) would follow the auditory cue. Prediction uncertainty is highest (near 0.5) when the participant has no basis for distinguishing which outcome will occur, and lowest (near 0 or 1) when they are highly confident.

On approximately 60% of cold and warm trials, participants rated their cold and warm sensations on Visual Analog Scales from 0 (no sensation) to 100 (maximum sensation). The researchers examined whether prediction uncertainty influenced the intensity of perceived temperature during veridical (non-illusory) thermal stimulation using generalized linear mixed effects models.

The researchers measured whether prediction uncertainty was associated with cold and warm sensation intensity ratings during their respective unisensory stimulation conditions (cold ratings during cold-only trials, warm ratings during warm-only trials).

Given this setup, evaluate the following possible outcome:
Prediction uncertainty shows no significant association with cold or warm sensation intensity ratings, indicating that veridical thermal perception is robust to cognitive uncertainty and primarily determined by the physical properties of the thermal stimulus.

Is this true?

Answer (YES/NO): NO